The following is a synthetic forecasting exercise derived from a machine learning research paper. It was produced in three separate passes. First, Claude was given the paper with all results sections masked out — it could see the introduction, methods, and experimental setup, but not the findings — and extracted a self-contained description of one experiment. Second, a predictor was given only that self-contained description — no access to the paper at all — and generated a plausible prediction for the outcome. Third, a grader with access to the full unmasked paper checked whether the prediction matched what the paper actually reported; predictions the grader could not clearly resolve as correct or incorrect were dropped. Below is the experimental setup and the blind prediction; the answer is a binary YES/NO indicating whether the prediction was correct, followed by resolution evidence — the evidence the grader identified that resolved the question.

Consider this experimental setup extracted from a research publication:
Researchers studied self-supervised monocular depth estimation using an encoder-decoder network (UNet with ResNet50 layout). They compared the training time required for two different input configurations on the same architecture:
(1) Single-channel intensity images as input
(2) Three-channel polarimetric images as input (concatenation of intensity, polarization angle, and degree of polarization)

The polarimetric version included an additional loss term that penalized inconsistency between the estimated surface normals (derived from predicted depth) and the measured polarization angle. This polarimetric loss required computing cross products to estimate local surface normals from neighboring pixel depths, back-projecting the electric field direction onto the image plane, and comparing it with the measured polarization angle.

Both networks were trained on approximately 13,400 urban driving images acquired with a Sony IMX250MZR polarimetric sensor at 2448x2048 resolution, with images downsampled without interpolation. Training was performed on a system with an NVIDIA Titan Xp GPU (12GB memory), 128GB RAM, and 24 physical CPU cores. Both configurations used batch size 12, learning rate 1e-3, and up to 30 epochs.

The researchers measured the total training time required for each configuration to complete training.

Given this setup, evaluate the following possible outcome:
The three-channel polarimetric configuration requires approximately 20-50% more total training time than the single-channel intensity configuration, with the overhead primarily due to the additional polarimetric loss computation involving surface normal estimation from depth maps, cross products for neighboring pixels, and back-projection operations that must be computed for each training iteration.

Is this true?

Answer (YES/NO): YES